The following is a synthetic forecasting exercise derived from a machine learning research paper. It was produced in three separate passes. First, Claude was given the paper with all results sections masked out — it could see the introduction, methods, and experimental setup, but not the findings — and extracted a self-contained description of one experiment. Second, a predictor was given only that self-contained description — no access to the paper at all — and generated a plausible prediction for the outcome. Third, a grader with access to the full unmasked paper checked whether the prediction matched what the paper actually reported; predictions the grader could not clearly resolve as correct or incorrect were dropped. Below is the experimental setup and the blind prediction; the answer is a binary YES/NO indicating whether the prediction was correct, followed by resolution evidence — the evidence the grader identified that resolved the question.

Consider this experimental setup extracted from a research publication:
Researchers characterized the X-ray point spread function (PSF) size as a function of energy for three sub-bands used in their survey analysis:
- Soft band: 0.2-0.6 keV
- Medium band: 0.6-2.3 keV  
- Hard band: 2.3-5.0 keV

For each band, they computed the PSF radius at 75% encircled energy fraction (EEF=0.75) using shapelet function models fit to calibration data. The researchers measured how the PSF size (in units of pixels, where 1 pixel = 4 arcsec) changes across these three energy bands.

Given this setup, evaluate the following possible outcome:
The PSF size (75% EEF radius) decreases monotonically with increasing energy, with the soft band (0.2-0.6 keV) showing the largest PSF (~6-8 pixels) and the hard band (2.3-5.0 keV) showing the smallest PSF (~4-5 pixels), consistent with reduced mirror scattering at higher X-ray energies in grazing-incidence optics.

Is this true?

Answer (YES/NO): NO